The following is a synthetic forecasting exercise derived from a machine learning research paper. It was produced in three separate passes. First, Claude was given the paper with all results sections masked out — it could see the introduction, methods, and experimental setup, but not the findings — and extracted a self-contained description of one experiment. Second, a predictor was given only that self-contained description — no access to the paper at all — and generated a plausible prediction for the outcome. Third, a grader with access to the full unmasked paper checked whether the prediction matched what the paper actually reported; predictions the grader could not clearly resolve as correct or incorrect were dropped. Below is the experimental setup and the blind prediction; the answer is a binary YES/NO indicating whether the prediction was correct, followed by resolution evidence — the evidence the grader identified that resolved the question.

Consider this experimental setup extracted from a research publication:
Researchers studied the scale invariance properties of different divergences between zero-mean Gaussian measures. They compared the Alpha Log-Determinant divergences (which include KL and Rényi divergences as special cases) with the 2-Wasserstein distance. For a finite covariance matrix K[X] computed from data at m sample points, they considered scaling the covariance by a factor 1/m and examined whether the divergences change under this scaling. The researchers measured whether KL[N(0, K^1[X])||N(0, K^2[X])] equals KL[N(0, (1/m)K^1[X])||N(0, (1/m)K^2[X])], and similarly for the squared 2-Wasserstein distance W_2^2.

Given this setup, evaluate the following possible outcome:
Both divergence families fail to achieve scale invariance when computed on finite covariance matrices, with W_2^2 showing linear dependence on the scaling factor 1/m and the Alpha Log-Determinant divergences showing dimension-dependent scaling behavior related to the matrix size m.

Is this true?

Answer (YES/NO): NO